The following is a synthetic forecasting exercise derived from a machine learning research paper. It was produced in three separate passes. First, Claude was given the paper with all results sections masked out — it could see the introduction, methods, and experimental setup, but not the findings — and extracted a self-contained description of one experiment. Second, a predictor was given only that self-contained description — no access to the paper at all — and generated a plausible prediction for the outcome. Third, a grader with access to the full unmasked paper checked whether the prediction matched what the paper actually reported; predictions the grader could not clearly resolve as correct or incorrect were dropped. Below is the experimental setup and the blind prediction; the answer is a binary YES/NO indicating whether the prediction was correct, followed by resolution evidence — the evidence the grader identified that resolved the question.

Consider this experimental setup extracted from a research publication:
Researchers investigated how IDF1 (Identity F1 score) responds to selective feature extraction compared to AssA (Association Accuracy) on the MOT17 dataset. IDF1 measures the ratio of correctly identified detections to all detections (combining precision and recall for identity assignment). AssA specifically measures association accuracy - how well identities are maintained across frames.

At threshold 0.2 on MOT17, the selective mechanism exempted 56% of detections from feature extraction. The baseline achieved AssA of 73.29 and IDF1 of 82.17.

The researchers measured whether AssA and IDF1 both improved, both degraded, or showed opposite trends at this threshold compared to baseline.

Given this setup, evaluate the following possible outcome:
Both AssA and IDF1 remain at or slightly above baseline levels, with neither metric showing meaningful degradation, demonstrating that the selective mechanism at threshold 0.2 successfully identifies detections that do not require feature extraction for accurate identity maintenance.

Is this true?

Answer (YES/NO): YES